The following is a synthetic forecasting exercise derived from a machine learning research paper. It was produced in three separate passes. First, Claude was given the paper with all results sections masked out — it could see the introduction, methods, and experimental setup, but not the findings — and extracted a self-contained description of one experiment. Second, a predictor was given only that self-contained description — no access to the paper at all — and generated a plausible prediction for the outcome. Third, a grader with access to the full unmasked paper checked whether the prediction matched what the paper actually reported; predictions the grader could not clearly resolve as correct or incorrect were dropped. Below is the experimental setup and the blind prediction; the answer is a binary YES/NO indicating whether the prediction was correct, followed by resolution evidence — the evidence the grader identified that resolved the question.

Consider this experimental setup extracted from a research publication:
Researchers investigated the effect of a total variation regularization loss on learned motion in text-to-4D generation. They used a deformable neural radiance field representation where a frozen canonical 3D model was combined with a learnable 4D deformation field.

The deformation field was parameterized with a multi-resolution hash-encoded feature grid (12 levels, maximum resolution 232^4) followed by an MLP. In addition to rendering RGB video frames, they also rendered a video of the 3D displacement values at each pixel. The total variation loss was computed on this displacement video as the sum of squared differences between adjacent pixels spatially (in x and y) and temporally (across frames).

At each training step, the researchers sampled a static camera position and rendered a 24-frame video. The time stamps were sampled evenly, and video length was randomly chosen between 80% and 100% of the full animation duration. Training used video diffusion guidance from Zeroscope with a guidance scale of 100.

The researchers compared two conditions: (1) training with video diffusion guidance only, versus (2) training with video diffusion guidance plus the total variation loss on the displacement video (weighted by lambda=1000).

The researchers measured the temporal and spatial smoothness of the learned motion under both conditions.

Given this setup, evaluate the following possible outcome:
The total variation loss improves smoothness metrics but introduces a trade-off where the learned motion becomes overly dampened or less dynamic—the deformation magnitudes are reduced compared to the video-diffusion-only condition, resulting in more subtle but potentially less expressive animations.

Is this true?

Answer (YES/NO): NO